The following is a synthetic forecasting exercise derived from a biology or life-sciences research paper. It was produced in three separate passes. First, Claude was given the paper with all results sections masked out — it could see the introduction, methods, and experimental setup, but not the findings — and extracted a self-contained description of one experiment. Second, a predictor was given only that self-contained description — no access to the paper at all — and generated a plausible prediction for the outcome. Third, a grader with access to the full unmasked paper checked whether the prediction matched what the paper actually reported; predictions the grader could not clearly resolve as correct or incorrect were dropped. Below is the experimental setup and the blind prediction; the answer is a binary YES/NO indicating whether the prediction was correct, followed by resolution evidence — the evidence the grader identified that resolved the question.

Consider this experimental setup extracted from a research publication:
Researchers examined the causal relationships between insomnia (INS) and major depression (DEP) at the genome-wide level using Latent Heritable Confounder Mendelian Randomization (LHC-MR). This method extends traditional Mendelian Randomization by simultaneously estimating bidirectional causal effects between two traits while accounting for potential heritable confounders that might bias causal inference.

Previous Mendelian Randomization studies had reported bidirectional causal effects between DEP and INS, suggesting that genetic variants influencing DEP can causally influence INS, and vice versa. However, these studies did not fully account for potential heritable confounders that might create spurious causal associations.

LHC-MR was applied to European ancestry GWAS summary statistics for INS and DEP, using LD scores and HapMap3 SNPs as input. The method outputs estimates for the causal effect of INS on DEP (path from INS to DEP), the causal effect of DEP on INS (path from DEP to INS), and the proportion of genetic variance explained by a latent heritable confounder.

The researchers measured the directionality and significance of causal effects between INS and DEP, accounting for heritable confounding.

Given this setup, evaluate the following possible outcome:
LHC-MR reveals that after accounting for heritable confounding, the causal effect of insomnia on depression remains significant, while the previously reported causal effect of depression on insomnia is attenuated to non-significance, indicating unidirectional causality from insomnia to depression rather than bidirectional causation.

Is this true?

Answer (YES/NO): NO